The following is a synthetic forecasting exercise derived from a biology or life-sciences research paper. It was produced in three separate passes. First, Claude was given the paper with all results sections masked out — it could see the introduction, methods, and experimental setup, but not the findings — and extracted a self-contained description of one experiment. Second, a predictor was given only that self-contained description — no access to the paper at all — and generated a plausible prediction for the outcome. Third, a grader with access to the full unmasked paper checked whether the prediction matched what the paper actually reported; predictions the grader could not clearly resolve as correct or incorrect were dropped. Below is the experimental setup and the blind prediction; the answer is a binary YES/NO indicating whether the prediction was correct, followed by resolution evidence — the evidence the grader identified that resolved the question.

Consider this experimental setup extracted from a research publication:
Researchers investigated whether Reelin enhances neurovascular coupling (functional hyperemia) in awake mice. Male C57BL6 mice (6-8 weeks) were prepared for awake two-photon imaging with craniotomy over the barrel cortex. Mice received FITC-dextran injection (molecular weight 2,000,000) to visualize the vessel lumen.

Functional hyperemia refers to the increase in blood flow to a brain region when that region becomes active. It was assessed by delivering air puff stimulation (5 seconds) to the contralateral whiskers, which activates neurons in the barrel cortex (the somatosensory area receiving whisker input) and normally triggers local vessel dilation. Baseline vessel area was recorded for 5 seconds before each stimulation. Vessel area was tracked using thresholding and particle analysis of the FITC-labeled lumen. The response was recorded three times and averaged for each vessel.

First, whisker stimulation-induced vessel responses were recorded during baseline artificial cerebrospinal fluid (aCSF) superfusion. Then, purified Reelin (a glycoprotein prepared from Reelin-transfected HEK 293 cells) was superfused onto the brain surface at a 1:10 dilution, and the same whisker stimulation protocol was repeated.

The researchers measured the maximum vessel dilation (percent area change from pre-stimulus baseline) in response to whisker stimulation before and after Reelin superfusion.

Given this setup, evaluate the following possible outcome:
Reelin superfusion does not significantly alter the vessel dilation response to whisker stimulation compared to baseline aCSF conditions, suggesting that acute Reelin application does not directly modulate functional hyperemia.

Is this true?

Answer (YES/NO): NO